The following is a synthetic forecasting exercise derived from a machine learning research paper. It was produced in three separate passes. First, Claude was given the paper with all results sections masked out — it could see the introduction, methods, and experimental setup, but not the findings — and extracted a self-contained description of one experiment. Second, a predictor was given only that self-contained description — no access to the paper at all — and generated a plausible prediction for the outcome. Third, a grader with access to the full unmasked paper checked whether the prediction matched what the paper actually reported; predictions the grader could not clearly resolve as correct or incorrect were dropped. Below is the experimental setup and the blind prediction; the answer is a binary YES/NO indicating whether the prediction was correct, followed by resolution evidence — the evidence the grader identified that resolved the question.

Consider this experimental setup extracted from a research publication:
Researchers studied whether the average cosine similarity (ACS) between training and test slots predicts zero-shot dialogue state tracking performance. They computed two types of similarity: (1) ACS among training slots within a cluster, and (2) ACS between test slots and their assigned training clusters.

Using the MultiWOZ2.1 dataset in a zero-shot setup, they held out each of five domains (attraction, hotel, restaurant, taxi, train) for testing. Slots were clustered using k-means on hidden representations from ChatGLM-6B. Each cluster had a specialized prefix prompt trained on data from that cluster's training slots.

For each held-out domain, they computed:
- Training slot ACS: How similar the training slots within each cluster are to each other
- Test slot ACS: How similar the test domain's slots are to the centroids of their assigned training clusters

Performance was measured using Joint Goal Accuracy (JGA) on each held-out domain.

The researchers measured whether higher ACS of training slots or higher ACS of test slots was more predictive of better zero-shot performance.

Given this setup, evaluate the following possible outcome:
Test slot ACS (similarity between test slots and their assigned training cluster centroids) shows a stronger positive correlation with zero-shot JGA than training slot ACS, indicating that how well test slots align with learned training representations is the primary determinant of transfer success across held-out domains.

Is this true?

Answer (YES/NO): YES